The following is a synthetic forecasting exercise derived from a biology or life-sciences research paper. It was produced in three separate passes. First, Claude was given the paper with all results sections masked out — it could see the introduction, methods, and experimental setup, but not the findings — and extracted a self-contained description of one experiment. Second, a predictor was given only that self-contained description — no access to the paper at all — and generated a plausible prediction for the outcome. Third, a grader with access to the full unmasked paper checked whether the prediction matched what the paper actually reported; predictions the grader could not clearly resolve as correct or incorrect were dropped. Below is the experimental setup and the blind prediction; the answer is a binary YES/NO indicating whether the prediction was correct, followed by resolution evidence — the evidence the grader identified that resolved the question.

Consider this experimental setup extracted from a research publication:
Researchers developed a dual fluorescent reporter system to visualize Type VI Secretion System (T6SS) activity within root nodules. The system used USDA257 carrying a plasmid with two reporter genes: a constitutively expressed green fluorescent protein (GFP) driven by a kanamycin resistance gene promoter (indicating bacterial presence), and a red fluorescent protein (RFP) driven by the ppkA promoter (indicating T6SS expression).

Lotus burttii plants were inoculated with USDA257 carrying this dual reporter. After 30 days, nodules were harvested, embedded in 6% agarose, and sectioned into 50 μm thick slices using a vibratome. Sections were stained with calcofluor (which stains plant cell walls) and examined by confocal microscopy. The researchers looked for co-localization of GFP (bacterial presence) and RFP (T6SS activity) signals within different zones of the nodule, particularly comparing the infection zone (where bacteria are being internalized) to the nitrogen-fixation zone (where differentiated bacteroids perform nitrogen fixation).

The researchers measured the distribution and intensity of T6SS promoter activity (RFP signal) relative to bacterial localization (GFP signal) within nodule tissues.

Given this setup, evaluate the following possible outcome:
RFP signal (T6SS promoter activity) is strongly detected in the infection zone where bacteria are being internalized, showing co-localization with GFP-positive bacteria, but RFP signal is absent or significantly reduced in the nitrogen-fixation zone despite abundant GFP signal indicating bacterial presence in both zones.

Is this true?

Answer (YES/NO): NO